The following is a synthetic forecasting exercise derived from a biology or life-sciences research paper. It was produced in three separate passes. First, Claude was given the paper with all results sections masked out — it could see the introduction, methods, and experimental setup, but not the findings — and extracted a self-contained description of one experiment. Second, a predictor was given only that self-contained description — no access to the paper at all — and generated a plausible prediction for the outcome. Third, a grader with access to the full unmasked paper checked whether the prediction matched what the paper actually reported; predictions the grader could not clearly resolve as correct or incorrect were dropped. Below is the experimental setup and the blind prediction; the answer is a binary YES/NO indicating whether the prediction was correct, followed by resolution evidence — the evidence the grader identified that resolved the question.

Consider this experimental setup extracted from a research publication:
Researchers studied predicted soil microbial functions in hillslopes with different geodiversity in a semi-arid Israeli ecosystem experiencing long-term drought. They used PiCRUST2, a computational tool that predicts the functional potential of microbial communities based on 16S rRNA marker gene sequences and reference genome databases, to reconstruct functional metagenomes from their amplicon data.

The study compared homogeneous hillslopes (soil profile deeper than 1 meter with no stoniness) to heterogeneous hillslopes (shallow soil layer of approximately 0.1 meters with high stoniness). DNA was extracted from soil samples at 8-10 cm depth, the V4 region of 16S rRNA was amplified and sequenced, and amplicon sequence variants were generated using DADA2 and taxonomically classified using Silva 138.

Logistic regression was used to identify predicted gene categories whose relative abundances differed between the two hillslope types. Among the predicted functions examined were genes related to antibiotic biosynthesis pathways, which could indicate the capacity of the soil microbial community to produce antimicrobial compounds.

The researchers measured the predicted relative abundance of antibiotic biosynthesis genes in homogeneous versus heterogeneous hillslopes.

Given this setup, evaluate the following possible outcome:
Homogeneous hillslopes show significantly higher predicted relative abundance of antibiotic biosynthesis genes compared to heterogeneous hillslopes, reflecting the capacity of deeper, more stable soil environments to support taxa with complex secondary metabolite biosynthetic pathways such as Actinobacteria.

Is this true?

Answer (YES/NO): NO